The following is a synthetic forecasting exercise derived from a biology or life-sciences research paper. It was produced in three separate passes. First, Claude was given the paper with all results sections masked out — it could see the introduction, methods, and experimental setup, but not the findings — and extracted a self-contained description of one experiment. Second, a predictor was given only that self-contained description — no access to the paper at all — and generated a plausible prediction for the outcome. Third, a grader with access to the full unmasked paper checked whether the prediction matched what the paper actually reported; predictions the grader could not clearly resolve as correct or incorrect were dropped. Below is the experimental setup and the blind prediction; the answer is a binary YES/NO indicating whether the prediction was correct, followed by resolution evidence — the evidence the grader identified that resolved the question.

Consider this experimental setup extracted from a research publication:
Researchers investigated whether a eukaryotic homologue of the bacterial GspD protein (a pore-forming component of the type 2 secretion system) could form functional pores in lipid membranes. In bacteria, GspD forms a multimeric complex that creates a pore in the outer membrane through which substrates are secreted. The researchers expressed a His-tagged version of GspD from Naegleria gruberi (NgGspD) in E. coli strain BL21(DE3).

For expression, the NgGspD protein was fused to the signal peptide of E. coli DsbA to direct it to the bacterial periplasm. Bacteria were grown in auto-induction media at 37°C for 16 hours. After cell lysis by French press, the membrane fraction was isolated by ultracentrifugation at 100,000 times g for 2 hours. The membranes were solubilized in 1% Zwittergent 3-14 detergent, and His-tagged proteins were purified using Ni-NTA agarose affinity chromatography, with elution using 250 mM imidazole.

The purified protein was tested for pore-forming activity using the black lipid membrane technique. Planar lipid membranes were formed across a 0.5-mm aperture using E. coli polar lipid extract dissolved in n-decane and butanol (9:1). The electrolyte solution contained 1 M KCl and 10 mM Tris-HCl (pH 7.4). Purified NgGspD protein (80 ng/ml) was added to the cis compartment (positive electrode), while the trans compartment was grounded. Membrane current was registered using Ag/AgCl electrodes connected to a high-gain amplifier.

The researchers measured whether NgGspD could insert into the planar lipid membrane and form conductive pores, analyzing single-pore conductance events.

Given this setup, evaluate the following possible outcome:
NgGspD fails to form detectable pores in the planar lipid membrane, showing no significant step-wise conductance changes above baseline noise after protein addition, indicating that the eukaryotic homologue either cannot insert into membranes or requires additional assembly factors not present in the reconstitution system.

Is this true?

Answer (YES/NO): NO